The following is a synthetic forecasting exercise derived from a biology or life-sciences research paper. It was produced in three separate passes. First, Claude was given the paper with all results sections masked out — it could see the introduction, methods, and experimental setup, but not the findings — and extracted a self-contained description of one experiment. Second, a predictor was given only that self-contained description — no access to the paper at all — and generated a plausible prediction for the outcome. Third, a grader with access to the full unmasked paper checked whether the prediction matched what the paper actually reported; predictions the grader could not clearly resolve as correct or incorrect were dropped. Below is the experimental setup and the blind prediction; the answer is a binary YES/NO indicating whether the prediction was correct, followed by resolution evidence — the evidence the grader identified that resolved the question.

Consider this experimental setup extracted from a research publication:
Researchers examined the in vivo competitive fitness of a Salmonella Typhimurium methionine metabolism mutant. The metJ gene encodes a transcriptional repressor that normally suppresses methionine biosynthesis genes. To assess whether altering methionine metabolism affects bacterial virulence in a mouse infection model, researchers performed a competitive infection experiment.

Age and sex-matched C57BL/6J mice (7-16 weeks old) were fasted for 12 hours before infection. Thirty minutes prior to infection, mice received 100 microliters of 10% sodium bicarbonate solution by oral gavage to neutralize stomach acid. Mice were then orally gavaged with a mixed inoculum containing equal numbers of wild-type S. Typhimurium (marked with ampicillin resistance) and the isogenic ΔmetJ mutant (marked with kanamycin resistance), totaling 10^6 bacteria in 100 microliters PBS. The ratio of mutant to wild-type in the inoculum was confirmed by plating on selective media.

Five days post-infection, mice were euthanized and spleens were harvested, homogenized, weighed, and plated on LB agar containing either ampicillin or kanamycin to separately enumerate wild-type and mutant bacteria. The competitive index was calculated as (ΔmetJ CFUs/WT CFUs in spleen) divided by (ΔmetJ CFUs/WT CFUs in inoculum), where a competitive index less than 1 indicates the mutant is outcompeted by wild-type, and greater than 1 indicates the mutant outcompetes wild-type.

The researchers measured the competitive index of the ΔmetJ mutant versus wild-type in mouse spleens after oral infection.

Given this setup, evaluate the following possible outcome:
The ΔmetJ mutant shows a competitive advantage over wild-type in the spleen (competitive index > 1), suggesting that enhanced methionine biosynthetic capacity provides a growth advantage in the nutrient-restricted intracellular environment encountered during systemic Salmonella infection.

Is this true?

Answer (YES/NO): NO